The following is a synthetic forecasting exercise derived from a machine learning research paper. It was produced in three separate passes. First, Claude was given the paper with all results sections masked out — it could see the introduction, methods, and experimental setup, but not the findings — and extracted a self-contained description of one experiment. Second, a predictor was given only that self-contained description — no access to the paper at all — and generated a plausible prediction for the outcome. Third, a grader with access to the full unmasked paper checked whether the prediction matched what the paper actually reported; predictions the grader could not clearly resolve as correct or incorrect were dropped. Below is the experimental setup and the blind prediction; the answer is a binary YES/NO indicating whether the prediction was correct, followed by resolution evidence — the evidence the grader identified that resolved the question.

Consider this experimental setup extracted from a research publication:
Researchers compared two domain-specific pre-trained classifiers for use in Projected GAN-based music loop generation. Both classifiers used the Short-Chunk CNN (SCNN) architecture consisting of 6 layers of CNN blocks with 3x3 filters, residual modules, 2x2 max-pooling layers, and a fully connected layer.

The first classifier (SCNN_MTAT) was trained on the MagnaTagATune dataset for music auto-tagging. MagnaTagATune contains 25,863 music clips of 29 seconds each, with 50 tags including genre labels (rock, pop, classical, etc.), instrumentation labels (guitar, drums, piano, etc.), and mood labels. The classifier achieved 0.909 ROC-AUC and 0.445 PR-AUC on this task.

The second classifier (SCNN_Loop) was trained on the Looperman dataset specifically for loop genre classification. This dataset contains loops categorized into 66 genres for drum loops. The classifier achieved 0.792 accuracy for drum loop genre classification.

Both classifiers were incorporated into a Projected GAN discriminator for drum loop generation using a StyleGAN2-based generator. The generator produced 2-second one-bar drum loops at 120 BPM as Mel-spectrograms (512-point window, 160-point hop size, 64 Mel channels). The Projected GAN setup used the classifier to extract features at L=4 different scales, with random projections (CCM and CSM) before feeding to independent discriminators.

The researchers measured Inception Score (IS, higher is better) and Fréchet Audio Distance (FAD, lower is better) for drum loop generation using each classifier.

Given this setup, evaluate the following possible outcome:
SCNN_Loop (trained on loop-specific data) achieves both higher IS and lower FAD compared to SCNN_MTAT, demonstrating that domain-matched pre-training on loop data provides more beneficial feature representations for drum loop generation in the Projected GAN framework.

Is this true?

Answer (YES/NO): NO